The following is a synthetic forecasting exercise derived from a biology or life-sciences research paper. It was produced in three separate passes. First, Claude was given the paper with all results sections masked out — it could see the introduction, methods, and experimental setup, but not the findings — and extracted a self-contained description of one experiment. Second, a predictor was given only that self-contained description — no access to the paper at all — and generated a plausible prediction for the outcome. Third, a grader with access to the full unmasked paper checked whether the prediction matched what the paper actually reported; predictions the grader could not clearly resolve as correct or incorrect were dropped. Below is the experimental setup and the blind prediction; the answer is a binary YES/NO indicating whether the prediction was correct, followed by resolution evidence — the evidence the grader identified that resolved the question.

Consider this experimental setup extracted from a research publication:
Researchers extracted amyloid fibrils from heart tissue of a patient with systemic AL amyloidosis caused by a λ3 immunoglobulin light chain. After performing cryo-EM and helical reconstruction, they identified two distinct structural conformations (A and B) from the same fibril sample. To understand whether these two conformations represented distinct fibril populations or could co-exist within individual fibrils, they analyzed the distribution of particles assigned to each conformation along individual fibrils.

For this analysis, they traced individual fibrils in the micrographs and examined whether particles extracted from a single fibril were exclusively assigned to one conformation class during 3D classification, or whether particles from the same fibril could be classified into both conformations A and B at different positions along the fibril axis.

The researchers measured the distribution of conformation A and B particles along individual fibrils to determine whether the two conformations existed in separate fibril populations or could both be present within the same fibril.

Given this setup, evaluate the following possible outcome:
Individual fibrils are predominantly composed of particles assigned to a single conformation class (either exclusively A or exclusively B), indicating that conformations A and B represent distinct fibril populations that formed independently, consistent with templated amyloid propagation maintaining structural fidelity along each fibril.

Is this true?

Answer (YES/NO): NO